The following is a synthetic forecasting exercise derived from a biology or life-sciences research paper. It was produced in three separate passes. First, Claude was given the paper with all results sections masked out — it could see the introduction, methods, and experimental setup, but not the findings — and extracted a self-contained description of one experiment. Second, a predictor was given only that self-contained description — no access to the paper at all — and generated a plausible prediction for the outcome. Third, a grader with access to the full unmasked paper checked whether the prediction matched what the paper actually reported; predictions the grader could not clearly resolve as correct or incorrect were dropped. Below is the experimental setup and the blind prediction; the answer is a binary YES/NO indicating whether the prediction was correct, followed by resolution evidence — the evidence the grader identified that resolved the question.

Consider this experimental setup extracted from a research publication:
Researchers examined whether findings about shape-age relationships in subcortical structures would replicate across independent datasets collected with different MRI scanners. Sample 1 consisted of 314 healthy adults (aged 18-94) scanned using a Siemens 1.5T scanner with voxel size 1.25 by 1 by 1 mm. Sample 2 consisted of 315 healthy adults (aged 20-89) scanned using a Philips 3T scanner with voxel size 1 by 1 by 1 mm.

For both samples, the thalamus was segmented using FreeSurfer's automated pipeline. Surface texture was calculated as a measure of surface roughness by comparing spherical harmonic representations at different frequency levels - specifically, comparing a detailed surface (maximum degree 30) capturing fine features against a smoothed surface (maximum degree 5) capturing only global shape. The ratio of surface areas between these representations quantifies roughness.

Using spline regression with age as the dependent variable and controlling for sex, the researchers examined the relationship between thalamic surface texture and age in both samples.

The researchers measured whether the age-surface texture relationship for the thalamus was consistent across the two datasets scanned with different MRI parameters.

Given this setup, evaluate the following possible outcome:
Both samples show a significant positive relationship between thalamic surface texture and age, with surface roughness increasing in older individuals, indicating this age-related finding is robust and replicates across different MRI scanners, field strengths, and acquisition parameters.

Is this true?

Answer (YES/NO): NO